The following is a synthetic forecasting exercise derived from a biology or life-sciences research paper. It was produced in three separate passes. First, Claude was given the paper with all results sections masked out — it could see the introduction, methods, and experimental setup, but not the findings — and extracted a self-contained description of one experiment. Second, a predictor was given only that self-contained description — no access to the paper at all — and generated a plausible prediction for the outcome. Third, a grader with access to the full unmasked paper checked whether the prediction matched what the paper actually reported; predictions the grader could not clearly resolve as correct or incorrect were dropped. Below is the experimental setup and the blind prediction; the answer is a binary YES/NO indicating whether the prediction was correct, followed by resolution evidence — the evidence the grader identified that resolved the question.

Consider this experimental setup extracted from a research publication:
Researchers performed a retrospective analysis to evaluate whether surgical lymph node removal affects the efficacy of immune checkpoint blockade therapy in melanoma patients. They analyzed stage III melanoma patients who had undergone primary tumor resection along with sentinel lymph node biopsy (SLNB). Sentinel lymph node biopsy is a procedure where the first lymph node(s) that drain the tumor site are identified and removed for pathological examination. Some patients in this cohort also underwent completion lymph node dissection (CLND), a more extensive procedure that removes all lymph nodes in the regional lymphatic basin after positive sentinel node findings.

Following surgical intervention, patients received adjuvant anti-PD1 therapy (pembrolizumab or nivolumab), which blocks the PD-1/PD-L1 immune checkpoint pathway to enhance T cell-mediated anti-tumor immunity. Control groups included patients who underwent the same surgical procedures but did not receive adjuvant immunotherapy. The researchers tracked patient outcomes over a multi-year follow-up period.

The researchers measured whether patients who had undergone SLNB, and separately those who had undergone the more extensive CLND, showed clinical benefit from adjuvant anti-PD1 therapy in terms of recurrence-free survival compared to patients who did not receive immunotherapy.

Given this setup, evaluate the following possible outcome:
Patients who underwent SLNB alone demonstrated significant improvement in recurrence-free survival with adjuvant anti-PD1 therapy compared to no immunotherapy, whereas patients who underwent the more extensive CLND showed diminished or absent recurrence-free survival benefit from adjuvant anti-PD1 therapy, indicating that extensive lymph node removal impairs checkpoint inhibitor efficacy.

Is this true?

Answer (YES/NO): NO